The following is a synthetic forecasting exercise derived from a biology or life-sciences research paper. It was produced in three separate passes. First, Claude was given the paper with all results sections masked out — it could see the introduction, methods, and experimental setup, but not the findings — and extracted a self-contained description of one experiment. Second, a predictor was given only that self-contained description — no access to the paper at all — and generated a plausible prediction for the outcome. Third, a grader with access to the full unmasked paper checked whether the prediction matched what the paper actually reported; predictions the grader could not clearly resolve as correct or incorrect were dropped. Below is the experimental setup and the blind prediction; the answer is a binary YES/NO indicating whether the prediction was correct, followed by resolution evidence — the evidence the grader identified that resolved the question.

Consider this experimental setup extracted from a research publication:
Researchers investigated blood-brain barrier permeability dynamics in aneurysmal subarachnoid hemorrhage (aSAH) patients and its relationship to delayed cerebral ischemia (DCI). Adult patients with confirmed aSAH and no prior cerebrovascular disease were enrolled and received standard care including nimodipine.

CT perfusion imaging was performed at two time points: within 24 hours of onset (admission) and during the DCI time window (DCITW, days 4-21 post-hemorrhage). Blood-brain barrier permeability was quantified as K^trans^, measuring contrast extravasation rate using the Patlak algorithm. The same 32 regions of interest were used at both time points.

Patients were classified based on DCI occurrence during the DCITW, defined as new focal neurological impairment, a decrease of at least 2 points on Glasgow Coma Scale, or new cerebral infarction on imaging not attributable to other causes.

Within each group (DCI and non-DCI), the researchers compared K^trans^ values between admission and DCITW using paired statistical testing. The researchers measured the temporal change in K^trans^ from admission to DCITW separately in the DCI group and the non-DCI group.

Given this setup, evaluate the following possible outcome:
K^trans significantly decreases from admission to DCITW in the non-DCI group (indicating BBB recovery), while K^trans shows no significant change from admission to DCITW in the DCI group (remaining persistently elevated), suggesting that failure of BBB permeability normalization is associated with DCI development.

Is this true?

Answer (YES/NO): YES